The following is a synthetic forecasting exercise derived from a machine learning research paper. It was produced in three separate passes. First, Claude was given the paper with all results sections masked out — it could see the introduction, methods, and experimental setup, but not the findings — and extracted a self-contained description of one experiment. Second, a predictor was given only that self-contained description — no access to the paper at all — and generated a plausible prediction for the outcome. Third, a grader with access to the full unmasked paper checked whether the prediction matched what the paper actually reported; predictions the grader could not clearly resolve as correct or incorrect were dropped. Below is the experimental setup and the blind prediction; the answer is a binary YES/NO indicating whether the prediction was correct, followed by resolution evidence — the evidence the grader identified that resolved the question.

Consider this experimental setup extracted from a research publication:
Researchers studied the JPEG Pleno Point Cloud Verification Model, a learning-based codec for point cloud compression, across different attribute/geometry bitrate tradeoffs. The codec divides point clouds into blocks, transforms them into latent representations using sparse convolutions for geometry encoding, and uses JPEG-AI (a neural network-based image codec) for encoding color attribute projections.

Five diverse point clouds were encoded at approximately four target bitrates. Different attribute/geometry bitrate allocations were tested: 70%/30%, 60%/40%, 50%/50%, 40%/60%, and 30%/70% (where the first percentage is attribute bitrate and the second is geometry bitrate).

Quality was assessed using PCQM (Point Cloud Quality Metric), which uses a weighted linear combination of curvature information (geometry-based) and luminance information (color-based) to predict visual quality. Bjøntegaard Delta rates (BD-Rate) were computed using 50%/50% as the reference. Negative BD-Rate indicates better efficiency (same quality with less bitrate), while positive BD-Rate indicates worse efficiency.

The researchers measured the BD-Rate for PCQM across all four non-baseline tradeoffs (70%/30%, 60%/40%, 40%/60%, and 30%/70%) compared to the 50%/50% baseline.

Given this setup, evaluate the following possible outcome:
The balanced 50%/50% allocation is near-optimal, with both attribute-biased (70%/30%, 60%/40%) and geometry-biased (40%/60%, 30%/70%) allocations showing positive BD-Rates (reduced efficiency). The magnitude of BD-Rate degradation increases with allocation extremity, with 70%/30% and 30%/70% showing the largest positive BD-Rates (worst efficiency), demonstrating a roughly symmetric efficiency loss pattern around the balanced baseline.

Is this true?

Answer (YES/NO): NO